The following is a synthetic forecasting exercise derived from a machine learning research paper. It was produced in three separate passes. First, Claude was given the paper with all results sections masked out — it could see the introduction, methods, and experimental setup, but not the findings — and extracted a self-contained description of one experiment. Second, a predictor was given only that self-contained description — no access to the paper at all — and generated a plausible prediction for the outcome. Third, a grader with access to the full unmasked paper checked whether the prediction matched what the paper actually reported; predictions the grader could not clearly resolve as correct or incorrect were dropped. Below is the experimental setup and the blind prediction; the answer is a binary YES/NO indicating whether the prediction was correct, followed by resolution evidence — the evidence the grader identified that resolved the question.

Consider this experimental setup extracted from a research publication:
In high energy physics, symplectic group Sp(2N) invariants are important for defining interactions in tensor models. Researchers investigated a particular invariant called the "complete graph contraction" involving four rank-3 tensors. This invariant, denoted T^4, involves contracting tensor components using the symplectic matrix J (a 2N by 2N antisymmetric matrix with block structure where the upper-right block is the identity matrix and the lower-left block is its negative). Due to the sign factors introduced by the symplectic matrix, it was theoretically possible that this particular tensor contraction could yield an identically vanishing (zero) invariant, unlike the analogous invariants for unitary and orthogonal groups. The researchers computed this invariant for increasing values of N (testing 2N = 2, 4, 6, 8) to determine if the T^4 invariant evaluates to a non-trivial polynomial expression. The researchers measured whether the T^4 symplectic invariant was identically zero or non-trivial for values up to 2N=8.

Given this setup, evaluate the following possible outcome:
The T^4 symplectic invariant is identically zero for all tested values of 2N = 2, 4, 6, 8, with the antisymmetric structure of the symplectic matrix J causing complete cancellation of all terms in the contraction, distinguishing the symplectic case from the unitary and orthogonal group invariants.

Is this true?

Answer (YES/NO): NO